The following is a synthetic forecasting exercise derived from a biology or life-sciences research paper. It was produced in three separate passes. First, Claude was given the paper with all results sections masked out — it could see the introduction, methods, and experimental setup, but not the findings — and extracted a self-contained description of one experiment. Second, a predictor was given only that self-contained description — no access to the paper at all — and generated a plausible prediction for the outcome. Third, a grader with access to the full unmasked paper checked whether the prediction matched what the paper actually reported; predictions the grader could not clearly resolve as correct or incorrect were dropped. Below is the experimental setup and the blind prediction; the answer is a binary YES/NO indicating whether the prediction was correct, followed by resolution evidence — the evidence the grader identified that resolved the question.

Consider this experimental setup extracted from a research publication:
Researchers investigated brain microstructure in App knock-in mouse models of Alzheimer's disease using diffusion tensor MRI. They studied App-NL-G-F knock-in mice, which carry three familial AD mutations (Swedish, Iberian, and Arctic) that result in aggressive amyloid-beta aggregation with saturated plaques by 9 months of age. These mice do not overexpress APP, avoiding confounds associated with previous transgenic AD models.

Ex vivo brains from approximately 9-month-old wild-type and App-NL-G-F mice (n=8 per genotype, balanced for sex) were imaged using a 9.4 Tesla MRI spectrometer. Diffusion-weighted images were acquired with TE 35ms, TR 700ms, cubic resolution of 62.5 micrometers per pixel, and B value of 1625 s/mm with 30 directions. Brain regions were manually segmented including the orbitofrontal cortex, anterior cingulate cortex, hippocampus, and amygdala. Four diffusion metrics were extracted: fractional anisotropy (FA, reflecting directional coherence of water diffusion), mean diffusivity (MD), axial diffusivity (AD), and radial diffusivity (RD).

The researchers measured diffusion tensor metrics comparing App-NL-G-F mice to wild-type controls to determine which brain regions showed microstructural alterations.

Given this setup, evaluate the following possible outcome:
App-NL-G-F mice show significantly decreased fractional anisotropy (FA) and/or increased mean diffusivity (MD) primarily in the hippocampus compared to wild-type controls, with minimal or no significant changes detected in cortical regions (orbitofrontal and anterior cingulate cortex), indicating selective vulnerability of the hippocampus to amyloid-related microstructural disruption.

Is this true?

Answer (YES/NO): NO